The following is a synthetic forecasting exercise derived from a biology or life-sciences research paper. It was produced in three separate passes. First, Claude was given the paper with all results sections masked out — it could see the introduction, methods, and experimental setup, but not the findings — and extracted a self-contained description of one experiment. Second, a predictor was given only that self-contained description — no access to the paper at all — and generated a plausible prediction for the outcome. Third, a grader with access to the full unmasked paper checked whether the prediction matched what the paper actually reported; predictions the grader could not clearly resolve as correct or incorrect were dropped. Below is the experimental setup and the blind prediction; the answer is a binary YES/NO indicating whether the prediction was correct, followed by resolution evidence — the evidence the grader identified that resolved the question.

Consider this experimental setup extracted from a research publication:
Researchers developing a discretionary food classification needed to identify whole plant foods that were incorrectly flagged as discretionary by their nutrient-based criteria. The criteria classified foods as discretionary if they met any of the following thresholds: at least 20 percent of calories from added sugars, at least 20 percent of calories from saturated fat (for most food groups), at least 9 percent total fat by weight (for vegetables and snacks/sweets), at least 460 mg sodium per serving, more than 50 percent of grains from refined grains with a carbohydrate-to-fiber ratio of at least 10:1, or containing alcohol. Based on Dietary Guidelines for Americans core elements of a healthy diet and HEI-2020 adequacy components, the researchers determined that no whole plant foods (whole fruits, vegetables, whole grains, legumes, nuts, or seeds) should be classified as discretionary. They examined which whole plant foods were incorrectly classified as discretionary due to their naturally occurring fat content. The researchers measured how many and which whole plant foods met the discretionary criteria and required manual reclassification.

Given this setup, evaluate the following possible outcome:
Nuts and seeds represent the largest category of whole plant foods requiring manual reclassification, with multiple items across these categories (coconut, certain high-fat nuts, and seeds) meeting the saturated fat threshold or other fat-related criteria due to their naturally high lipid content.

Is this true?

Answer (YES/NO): NO